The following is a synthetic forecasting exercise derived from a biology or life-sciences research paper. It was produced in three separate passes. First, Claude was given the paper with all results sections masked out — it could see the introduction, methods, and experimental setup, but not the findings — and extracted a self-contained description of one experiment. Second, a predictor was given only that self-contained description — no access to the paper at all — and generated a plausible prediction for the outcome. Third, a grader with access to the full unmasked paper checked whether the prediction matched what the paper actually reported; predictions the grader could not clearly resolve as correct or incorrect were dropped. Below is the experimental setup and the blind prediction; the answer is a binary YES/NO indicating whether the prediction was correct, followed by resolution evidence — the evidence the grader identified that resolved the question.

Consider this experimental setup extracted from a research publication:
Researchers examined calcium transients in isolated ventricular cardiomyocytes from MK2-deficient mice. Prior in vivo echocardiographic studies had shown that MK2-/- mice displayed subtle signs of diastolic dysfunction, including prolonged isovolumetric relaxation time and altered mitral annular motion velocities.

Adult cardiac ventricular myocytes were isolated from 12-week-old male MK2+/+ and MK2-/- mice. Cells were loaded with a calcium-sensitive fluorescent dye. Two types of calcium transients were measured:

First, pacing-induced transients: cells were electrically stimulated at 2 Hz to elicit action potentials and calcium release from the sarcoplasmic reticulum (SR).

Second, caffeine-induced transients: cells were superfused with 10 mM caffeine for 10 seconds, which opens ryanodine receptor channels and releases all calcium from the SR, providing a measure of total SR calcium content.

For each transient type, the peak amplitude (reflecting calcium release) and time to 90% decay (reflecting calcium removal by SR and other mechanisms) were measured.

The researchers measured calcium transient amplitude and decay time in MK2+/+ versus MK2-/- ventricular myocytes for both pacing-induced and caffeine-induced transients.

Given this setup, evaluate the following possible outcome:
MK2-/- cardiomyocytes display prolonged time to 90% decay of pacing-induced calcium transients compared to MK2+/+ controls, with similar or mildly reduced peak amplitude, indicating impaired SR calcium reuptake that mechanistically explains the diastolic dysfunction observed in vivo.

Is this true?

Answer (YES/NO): NO